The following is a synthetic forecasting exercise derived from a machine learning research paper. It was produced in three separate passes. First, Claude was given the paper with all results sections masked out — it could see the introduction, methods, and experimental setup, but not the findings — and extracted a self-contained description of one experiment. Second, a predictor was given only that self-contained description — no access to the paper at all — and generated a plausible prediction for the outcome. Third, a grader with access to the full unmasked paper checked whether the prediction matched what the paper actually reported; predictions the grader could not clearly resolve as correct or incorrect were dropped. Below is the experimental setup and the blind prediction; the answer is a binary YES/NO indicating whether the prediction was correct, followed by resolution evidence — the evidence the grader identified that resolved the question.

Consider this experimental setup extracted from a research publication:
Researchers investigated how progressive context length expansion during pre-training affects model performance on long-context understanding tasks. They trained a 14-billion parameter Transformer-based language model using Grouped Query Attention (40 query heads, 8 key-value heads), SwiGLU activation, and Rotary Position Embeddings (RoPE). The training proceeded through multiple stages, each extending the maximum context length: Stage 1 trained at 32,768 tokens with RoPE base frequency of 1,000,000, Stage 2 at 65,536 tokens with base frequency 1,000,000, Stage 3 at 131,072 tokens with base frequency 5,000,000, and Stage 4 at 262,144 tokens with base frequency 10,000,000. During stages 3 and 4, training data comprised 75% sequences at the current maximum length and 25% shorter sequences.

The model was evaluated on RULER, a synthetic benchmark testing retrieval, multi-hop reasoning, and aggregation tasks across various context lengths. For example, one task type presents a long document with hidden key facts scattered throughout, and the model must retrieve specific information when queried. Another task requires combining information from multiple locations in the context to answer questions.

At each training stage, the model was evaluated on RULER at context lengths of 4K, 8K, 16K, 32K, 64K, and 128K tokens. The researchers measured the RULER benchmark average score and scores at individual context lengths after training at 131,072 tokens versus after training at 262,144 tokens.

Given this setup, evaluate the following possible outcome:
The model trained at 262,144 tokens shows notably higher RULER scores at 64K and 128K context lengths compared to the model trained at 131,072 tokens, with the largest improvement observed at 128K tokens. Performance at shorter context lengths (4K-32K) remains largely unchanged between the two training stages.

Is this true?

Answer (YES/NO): NO